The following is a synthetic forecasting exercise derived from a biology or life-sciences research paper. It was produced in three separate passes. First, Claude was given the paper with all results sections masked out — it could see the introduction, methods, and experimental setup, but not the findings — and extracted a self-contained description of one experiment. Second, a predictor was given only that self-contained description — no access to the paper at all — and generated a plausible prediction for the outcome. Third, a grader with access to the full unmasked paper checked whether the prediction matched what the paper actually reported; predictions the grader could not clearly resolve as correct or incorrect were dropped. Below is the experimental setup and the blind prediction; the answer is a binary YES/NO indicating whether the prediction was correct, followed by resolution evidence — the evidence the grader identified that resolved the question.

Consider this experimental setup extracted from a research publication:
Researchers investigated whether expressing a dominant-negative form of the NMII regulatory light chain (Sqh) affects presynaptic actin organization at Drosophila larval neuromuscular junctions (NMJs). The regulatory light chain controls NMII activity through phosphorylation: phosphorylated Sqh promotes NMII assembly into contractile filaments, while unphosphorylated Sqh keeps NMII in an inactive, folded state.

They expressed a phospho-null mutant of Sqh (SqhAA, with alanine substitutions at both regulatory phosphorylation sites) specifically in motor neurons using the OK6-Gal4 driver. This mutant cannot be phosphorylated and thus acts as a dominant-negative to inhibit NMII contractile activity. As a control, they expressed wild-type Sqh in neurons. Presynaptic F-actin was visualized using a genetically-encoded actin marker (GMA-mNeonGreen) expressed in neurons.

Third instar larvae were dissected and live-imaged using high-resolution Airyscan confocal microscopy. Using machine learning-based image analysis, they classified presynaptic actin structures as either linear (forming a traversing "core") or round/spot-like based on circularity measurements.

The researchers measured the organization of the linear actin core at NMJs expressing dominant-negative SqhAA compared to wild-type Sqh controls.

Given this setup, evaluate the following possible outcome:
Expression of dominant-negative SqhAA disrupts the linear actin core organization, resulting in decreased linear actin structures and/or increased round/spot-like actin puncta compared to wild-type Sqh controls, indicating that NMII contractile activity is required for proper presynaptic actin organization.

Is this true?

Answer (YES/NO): YES